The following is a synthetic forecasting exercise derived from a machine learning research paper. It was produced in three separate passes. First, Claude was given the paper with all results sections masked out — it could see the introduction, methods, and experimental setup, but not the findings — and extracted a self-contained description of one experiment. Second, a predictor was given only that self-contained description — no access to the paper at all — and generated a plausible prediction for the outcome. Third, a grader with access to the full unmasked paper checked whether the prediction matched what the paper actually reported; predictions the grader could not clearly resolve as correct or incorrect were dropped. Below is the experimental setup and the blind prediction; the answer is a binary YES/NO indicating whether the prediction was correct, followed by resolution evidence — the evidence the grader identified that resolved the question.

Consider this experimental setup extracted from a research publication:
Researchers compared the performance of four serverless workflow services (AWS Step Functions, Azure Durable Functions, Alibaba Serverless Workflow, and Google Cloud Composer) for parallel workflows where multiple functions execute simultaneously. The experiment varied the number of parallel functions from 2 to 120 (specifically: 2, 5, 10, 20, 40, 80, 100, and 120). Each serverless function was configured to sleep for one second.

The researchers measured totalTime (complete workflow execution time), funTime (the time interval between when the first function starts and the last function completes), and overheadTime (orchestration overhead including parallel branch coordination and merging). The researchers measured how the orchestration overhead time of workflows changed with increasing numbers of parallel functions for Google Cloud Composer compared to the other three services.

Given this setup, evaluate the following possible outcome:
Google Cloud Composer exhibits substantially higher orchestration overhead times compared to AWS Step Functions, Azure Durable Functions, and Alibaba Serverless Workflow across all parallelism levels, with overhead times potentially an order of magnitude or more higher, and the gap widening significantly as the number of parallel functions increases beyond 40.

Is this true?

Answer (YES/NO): NO